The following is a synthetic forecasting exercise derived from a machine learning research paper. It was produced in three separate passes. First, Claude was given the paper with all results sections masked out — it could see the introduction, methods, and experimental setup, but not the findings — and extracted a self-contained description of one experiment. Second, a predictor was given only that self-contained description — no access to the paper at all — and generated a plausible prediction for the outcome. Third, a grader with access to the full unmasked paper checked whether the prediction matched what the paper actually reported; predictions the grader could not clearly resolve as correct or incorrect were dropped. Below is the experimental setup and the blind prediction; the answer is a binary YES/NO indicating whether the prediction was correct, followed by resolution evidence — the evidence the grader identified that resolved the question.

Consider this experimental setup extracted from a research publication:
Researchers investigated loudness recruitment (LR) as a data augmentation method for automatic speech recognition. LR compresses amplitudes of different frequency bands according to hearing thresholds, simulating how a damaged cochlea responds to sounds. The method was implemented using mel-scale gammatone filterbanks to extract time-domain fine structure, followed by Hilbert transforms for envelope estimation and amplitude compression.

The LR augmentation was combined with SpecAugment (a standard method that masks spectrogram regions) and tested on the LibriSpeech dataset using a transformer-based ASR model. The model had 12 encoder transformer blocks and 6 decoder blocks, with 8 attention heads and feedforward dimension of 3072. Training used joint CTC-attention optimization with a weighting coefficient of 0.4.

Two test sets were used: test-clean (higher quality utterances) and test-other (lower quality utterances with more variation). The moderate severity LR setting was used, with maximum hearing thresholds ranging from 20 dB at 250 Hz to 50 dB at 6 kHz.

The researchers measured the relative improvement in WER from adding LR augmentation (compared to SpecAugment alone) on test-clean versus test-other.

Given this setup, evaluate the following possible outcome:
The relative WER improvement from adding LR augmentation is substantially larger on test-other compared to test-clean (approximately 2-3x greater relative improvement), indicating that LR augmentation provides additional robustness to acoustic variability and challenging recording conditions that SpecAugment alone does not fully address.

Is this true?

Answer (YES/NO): YES